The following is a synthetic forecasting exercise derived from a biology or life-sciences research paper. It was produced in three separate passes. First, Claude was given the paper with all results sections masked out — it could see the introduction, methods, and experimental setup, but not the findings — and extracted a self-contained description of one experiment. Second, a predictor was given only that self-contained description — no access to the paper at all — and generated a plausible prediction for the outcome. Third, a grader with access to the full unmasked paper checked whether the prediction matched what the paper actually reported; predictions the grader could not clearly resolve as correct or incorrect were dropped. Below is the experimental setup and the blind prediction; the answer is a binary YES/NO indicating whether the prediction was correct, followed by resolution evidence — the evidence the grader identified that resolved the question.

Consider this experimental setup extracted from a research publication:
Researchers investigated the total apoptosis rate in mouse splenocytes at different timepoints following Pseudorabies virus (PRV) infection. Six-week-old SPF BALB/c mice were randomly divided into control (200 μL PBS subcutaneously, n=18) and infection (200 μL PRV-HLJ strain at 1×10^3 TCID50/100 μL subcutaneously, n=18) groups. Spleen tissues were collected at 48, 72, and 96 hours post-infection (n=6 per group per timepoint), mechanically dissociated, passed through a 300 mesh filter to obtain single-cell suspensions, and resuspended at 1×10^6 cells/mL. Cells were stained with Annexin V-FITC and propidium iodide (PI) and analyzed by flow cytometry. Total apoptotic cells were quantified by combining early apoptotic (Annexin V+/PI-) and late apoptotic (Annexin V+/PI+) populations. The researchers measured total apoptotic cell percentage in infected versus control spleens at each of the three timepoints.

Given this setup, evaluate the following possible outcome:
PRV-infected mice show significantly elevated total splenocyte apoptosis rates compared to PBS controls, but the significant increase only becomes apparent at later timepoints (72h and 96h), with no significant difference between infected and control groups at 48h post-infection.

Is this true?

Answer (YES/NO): NO